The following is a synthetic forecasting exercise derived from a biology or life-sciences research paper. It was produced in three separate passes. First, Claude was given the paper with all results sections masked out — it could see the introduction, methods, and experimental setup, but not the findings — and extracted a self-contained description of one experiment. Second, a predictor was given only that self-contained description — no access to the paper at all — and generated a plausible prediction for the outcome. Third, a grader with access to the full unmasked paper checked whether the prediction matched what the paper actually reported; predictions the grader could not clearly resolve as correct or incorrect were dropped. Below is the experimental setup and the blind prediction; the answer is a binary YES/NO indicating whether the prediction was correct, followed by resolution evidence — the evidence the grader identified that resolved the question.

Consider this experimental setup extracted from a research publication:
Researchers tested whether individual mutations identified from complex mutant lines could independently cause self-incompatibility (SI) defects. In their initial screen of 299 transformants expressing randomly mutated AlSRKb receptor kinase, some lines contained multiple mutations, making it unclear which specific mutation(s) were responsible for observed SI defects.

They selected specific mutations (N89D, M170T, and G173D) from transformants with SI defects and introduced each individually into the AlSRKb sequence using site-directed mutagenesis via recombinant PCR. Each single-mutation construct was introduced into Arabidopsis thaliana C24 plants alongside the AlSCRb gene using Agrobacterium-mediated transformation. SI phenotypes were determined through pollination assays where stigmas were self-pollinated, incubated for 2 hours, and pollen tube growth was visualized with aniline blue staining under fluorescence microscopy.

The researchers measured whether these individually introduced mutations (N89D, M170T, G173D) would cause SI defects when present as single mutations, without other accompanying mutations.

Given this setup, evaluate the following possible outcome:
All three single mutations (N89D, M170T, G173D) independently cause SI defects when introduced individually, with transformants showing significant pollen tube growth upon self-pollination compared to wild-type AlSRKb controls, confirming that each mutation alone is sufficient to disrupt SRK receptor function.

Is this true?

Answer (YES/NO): YES